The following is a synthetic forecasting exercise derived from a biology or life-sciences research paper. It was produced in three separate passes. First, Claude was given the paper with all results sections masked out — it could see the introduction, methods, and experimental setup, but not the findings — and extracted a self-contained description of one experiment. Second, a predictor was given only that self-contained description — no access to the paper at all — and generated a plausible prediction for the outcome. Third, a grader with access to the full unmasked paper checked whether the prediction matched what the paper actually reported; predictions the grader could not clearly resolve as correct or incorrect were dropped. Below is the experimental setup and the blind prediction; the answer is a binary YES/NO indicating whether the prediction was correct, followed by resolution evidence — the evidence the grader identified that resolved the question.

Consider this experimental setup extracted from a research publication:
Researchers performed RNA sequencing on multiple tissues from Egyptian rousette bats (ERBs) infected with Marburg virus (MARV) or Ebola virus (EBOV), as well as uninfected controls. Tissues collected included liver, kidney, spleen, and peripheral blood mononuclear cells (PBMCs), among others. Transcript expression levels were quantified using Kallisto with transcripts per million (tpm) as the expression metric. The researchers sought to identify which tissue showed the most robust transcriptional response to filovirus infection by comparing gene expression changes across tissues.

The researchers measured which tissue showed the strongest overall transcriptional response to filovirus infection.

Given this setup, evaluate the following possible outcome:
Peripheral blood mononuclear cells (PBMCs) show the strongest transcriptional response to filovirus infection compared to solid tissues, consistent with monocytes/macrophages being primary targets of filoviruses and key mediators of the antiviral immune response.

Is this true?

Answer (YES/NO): NO